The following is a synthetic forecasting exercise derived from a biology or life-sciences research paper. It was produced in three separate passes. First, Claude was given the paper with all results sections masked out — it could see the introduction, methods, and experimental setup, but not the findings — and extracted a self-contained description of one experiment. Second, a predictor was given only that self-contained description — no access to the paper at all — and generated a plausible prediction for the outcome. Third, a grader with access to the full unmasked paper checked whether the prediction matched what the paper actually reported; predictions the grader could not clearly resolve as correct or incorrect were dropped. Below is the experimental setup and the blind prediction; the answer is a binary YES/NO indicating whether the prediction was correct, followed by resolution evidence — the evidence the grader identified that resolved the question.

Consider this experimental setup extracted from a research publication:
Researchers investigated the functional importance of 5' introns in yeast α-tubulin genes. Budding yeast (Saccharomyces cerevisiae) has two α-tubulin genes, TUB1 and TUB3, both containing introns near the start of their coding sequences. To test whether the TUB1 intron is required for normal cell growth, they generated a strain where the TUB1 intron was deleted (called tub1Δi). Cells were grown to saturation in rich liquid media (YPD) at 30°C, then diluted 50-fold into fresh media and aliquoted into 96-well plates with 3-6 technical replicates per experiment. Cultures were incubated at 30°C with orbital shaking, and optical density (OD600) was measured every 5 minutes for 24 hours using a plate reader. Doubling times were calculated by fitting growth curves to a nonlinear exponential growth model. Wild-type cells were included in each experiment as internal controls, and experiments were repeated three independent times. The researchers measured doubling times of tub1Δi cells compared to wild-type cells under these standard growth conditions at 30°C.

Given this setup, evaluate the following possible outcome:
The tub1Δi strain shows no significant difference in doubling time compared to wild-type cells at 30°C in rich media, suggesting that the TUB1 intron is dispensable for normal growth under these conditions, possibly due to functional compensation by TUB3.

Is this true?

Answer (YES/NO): YES